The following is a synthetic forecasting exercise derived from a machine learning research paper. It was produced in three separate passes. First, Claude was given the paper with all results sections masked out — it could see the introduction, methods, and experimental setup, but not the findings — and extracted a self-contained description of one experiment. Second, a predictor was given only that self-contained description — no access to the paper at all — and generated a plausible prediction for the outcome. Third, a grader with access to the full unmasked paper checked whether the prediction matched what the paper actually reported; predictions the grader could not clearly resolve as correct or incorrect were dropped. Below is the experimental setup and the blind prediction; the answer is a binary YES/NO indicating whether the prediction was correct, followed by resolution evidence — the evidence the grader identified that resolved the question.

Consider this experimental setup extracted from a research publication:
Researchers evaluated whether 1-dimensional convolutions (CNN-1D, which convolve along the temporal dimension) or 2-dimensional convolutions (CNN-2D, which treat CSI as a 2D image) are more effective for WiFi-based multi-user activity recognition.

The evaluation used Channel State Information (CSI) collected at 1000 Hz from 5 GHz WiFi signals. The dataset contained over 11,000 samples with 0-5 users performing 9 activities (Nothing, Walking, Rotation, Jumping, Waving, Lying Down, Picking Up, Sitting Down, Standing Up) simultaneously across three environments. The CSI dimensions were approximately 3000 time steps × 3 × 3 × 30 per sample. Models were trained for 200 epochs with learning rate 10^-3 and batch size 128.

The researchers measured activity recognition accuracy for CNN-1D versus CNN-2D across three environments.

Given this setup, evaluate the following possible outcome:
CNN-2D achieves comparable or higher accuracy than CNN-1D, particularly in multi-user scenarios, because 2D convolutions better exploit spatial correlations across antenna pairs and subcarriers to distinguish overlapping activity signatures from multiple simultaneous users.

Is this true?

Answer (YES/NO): NO